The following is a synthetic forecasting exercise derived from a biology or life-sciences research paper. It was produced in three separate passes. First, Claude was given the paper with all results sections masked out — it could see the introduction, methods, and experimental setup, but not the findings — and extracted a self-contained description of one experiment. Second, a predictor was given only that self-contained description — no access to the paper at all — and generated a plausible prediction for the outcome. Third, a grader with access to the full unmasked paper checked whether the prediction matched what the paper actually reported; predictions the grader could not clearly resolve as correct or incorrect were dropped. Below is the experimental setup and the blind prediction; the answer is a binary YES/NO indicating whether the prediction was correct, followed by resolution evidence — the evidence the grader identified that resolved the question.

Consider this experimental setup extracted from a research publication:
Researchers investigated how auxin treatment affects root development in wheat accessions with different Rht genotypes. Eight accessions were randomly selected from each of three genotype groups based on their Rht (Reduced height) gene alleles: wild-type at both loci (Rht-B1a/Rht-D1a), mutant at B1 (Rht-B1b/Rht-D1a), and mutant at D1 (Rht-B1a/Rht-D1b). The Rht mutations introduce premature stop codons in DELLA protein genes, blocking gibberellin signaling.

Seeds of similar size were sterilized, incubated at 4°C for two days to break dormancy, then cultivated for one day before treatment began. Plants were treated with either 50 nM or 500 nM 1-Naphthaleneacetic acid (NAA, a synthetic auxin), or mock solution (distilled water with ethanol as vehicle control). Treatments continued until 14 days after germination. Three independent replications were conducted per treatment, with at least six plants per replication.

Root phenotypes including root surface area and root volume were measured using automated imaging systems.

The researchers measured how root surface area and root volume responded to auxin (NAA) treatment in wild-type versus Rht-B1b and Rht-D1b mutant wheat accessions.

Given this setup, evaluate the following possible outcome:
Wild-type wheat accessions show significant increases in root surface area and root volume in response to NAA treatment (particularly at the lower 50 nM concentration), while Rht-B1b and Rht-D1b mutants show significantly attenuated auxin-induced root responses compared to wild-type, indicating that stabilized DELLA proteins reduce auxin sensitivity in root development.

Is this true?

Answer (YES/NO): NO